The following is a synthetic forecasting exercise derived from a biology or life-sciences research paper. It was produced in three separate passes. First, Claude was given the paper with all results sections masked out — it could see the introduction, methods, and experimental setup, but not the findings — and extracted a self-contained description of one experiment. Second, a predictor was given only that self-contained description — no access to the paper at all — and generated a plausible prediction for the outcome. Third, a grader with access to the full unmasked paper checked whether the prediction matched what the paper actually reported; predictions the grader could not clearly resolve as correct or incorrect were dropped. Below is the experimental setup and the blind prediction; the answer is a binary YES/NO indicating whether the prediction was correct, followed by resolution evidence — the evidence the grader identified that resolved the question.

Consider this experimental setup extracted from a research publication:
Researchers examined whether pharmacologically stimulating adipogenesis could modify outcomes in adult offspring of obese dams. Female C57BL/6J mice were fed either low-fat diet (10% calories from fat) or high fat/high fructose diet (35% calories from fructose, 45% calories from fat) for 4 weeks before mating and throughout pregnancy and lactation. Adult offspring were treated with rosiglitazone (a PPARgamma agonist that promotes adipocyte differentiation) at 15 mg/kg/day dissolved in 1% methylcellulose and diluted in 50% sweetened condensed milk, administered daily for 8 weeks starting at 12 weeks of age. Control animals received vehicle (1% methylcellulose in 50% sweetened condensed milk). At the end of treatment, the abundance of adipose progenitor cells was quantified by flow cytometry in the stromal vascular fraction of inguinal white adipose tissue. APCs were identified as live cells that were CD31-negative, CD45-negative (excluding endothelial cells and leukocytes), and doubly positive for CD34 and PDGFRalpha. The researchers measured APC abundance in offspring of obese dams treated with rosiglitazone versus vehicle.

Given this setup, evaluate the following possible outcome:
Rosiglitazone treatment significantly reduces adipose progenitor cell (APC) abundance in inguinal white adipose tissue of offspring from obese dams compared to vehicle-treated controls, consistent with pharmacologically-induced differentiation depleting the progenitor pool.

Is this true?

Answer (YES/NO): YES